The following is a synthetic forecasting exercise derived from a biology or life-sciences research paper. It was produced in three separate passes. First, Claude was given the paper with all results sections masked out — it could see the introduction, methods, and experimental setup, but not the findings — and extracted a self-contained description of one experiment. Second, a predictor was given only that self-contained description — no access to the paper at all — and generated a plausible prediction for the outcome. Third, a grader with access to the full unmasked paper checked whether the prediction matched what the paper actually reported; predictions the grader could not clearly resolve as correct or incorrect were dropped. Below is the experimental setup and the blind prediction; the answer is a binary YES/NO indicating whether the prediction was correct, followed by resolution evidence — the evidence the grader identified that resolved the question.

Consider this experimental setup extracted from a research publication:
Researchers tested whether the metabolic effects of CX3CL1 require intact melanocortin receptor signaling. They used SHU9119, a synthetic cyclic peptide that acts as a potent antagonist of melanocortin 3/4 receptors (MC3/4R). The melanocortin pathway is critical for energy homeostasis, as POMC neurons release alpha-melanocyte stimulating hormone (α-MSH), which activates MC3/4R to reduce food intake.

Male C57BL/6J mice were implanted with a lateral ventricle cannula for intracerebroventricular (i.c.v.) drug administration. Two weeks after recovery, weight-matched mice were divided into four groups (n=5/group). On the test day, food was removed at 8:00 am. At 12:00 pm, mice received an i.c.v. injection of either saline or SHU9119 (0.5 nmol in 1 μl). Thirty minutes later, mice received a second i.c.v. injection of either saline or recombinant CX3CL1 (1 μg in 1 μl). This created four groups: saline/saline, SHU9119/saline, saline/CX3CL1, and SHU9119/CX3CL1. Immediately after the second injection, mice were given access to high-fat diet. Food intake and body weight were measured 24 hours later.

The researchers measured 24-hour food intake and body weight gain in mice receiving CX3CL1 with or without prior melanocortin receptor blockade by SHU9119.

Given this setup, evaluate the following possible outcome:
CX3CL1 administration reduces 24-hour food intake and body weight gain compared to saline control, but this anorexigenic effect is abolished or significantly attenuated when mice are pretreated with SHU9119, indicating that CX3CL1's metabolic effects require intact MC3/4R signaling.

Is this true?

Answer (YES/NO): YES